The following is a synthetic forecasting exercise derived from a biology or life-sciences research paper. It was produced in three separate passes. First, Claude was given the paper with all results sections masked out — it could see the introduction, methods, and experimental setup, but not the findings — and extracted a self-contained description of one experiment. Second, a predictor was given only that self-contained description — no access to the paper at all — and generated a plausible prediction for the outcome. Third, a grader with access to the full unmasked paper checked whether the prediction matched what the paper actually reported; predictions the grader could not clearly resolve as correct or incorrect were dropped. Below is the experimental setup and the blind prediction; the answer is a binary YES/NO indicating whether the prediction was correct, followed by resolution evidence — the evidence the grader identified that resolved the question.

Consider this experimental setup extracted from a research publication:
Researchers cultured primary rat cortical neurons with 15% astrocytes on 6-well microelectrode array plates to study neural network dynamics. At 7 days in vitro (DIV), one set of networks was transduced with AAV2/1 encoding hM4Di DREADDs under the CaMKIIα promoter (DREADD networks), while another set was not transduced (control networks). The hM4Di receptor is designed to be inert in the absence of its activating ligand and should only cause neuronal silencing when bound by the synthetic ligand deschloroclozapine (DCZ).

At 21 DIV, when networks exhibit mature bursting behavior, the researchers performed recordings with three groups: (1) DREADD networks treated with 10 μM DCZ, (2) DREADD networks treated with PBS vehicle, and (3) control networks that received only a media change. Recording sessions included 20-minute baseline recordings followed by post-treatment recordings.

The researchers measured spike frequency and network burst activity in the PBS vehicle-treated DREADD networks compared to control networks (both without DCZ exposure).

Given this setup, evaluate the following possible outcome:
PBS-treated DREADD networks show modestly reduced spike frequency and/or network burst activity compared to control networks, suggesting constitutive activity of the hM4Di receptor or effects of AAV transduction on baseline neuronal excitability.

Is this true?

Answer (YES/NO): YES